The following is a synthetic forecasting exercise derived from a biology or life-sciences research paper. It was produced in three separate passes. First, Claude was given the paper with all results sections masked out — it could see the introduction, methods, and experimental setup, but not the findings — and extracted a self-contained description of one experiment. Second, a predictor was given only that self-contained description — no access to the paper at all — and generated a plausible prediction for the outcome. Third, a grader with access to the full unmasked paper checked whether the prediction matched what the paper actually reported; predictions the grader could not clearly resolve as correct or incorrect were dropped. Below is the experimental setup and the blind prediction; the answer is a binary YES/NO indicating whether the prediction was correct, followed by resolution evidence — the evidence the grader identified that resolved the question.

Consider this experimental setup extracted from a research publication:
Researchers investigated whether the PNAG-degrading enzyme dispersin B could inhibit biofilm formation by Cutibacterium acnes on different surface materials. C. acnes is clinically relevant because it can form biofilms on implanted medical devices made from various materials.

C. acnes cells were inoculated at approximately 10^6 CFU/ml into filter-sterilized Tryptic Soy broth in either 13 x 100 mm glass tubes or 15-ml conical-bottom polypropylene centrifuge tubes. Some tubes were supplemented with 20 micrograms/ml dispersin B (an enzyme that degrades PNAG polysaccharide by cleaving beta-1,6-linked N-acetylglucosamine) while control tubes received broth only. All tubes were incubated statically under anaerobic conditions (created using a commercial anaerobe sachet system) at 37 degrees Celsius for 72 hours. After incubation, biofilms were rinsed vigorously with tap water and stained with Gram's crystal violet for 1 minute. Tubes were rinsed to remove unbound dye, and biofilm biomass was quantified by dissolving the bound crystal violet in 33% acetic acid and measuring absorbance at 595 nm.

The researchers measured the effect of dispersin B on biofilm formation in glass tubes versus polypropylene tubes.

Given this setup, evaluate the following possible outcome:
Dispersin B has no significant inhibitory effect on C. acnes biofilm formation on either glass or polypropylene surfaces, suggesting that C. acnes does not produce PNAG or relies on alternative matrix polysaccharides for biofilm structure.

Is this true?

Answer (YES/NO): NO